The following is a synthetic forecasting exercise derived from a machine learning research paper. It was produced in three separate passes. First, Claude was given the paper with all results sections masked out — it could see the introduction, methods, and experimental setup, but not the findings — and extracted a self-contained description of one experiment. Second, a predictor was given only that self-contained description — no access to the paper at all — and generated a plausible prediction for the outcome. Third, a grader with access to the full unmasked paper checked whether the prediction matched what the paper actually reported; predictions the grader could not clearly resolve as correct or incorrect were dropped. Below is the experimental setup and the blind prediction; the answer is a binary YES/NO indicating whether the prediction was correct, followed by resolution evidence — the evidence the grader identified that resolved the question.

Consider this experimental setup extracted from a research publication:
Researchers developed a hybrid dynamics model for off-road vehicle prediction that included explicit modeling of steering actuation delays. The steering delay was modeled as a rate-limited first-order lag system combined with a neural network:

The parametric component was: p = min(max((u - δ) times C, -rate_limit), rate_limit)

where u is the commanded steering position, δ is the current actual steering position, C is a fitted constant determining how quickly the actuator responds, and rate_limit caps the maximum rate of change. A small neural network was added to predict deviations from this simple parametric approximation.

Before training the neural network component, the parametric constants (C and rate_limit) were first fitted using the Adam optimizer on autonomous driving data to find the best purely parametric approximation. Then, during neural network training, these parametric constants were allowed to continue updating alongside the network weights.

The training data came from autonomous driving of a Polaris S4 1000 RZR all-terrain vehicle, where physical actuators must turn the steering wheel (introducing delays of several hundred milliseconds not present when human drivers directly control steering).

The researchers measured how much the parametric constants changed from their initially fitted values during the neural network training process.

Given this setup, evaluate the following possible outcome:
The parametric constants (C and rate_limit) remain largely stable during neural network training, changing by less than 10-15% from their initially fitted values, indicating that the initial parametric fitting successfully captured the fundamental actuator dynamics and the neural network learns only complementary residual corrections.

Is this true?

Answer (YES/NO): YES